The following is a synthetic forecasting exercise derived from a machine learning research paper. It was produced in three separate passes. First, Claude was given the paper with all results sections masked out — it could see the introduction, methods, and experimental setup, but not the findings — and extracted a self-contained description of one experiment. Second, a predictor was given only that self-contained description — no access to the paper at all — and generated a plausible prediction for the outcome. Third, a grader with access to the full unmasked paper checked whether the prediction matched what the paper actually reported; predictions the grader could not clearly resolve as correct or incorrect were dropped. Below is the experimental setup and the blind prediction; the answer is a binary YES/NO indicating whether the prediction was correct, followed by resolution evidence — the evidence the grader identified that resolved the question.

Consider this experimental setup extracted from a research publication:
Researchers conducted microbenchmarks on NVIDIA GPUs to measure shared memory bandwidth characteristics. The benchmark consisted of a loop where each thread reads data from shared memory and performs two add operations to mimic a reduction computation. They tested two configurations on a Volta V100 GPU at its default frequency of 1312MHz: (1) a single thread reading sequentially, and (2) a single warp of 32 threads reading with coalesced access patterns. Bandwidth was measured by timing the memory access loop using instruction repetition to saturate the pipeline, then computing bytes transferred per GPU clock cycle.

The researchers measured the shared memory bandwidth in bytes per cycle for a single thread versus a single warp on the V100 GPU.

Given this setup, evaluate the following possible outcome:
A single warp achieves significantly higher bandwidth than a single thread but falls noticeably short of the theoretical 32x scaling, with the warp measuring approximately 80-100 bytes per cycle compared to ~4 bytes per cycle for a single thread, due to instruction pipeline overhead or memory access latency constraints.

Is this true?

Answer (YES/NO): NO